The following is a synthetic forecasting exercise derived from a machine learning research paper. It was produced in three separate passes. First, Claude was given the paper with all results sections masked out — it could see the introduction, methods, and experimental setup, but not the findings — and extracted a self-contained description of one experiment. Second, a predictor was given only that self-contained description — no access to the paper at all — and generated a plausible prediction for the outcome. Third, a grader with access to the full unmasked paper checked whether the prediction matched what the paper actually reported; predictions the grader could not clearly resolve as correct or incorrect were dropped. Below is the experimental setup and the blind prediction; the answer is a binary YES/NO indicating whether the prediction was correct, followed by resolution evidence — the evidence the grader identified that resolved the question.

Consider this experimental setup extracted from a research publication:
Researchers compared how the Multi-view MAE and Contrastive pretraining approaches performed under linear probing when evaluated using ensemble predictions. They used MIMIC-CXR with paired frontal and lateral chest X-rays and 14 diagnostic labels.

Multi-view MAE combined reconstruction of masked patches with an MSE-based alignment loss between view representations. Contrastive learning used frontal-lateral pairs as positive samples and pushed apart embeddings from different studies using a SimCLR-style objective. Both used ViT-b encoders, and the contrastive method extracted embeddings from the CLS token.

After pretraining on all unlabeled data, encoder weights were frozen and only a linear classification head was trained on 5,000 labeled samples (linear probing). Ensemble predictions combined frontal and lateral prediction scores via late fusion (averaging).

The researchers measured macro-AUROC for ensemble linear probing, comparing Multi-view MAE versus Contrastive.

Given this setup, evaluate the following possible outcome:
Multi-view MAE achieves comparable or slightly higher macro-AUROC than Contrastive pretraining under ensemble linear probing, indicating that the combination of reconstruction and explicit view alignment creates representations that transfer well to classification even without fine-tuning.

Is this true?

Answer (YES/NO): YES